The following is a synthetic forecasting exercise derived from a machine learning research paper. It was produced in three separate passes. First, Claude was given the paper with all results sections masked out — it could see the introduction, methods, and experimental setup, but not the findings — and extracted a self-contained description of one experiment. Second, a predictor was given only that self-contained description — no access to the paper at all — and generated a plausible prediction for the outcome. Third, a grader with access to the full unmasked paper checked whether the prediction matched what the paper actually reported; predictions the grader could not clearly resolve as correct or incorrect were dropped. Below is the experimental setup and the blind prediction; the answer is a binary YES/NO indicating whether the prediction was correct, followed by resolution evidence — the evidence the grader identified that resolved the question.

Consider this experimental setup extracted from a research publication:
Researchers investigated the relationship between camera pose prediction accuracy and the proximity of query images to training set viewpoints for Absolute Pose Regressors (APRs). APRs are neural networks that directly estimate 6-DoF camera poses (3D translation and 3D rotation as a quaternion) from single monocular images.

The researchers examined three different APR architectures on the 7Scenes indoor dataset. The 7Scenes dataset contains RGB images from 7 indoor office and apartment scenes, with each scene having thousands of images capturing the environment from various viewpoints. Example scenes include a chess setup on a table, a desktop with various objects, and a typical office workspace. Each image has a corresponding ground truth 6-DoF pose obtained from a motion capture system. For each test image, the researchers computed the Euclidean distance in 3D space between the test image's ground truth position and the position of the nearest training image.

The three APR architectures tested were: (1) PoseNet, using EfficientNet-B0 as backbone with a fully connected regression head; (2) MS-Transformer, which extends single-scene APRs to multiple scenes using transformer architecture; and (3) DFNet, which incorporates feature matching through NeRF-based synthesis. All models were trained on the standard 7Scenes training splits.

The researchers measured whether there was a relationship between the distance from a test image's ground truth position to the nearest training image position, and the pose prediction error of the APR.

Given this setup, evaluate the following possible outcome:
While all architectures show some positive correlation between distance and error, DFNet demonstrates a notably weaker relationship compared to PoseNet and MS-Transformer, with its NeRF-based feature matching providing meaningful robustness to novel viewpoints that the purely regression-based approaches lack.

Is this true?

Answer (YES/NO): NO